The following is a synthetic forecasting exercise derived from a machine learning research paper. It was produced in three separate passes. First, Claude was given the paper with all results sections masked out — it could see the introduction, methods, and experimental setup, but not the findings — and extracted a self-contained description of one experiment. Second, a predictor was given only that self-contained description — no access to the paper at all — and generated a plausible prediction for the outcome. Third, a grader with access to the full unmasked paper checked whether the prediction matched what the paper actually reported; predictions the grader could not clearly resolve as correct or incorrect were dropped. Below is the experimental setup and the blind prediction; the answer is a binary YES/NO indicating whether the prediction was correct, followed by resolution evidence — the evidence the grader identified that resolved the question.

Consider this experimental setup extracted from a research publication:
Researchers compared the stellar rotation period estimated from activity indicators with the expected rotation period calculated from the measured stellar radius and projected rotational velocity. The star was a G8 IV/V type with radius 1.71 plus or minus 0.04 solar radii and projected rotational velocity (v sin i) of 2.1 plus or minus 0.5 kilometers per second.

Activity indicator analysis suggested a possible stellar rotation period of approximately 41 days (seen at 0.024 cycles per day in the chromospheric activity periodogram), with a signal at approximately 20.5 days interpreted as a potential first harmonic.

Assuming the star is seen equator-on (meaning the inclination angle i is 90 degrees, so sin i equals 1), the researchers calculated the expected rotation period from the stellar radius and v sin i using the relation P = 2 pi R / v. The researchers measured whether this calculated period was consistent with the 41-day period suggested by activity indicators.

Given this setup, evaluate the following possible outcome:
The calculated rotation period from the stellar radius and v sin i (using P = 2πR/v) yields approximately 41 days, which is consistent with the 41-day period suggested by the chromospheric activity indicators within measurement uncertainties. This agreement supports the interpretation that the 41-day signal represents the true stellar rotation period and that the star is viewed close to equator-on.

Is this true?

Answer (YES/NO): YES